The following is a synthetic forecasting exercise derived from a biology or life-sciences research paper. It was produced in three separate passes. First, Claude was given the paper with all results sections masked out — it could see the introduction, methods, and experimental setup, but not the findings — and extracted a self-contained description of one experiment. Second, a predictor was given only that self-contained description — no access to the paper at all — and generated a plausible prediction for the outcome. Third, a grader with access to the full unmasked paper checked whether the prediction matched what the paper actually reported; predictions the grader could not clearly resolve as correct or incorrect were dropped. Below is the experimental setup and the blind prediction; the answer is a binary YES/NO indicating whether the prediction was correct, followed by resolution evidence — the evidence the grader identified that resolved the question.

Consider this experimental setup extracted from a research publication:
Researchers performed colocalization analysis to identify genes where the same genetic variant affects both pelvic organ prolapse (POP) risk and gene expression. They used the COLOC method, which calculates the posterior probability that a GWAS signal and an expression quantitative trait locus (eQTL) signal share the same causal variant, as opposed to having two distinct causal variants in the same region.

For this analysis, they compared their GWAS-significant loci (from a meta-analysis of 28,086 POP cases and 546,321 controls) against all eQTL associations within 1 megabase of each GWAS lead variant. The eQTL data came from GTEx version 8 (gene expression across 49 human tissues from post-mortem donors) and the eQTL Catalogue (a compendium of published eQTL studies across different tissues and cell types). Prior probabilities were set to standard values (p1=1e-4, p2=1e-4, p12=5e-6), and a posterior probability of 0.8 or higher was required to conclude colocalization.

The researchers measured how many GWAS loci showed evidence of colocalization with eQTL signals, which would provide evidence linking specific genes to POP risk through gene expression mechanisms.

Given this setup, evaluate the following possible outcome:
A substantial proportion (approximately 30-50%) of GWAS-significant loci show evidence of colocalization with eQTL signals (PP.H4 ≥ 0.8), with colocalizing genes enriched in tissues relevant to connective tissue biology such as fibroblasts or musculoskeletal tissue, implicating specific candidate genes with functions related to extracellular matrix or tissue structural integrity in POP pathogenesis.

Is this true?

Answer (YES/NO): NO